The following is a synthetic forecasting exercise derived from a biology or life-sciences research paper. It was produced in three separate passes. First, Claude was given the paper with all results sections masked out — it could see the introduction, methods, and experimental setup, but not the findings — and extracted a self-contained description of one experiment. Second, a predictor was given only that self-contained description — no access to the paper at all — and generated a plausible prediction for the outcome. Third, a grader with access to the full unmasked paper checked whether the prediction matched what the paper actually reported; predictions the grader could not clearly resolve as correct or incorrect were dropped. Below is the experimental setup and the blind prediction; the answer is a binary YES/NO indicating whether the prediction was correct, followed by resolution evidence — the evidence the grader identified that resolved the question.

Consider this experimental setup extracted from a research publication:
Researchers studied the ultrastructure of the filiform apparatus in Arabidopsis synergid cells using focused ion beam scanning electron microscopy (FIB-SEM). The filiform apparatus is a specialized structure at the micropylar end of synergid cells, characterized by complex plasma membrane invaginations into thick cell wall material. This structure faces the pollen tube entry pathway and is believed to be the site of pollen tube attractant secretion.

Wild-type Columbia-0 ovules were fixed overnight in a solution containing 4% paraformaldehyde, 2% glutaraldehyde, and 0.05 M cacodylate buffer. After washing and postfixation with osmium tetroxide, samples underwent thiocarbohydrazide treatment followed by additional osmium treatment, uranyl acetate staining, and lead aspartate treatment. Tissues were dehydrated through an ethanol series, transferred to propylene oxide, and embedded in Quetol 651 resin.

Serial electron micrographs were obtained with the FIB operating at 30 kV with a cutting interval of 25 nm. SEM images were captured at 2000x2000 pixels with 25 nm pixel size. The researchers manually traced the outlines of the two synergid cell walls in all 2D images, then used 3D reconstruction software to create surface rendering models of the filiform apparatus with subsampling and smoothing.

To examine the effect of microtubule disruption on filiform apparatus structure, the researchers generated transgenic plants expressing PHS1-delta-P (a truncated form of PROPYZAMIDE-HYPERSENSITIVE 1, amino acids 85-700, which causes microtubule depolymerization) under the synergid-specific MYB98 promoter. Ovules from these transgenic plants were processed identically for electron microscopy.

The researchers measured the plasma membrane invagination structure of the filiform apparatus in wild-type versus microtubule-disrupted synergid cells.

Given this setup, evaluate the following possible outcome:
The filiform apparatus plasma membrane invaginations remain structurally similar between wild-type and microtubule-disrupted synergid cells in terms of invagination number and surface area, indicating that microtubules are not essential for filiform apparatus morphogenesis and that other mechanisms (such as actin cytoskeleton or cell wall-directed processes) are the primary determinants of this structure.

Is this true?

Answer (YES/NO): NO